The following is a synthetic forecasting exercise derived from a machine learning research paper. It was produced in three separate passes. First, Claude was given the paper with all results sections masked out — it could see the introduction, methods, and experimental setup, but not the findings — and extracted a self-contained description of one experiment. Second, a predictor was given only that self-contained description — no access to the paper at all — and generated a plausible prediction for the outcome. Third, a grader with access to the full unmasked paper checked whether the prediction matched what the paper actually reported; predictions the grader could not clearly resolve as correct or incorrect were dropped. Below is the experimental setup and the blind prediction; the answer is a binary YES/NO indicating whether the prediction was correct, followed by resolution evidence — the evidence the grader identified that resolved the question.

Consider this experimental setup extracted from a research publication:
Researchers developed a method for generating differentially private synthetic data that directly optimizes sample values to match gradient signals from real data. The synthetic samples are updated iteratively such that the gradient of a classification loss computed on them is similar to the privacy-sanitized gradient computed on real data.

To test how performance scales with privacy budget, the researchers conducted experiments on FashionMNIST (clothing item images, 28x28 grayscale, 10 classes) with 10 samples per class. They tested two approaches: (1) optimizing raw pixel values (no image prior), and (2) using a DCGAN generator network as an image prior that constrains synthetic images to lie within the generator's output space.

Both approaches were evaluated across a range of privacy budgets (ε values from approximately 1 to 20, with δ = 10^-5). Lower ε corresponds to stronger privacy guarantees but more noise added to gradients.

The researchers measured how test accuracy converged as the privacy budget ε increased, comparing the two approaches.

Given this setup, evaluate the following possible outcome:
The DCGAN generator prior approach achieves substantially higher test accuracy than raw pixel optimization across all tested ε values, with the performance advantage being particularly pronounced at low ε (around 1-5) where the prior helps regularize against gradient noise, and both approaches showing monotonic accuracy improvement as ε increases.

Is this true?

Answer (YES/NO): NO